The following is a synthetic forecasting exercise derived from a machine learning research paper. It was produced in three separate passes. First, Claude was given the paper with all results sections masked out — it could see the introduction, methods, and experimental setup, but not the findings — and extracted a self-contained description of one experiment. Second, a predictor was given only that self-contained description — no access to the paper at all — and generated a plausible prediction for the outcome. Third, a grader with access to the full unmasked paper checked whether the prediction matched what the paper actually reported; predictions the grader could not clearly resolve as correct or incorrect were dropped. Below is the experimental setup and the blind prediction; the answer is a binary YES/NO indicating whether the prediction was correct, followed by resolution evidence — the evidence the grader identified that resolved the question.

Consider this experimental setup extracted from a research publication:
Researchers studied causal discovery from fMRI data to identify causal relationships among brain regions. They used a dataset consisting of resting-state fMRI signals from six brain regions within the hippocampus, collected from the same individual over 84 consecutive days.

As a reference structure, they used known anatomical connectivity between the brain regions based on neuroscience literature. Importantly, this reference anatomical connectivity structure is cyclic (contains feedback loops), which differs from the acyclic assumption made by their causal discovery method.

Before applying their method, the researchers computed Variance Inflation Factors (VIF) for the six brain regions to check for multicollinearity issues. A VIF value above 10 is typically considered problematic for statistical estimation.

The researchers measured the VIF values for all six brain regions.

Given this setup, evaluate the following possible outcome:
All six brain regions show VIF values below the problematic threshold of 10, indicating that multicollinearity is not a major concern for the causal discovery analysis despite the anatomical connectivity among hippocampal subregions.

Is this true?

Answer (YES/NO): YES